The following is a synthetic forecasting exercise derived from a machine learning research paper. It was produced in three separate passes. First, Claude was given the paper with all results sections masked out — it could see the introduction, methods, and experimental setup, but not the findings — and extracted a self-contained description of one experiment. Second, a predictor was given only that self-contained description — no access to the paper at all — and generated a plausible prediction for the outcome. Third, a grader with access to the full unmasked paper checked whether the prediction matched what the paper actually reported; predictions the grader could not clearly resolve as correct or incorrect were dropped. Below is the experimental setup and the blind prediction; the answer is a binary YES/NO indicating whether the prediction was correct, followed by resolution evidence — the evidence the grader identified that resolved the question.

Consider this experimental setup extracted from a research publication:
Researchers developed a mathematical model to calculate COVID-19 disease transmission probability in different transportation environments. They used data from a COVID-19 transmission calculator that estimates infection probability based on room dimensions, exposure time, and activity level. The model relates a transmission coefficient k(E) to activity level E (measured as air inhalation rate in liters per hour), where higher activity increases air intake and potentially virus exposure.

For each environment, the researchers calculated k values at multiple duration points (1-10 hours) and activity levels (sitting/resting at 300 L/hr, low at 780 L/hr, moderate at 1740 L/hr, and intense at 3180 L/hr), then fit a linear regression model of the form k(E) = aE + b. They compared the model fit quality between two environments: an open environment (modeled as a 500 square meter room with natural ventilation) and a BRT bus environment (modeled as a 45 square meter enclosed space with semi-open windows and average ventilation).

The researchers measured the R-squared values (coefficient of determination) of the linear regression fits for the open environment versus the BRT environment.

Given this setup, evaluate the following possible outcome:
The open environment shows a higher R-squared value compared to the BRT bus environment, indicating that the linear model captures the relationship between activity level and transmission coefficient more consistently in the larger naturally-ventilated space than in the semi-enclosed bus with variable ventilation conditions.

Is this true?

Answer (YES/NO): NO